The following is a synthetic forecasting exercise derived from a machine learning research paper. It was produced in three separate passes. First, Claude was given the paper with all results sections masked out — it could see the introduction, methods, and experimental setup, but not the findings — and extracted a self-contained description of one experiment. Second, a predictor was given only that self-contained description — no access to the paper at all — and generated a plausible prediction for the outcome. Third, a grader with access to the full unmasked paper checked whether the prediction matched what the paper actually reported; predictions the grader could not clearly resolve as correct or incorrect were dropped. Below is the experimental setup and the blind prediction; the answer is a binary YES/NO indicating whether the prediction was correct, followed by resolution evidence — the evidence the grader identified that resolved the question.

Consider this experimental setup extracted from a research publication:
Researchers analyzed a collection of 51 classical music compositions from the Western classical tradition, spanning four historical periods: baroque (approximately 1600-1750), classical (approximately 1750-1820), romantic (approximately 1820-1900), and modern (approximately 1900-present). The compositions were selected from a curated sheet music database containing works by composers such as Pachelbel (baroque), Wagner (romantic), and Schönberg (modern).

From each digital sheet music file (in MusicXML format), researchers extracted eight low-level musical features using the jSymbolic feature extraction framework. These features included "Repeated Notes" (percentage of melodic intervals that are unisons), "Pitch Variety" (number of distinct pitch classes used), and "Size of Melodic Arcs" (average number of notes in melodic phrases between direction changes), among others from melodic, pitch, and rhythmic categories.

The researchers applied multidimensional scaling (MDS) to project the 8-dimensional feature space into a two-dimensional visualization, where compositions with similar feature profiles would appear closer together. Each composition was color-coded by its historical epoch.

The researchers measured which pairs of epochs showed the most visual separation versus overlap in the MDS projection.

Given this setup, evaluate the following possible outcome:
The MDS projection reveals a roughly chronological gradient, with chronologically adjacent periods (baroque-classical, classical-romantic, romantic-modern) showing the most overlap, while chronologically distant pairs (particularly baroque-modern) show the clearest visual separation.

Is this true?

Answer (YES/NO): NO